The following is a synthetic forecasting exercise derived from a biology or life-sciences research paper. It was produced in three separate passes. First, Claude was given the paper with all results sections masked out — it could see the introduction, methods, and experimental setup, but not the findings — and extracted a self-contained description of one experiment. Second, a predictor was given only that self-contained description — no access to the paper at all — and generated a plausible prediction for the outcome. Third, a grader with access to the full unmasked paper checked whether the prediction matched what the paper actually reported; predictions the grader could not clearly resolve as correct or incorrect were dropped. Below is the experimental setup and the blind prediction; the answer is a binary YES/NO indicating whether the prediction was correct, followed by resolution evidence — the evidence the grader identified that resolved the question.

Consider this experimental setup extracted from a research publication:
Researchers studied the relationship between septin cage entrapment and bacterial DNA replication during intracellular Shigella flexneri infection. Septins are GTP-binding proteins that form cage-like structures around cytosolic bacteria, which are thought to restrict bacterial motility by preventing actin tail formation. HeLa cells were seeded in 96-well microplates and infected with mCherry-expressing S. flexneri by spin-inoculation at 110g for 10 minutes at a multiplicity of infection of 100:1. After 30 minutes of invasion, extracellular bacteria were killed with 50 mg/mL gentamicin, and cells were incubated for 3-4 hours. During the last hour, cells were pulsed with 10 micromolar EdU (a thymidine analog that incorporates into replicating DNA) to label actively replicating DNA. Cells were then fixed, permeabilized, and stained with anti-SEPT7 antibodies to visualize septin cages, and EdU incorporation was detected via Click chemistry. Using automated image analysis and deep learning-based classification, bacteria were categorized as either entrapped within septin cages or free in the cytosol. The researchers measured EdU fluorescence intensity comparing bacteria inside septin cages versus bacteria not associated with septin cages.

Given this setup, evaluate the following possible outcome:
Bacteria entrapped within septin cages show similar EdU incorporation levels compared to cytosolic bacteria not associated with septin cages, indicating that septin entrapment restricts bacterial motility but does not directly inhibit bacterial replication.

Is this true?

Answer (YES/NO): YES